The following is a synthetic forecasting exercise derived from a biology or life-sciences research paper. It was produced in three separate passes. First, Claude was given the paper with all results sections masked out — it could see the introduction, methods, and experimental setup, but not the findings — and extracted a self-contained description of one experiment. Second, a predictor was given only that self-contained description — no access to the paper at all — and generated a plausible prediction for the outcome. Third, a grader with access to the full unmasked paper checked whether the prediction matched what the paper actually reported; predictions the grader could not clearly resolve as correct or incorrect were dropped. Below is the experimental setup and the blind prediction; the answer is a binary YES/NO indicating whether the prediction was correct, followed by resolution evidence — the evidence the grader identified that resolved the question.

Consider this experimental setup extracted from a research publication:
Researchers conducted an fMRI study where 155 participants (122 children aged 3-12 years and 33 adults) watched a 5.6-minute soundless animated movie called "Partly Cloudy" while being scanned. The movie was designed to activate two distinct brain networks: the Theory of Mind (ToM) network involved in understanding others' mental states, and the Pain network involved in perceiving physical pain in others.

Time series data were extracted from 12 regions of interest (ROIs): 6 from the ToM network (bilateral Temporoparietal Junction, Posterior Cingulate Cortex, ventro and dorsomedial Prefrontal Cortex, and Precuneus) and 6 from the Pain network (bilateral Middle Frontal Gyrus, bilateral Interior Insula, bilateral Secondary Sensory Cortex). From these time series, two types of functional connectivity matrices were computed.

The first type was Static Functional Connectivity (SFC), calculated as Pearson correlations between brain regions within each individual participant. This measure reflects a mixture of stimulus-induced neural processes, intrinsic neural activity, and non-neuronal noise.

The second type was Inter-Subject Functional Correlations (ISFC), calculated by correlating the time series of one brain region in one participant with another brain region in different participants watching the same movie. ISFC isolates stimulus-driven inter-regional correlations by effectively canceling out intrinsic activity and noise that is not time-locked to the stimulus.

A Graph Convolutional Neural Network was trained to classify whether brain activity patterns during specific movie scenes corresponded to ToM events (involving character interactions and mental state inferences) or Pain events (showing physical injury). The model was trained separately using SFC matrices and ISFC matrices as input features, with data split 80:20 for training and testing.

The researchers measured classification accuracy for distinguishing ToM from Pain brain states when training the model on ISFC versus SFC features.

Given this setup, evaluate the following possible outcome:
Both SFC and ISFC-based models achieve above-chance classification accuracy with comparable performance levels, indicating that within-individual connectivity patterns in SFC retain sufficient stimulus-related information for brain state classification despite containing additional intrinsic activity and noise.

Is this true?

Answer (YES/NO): NO